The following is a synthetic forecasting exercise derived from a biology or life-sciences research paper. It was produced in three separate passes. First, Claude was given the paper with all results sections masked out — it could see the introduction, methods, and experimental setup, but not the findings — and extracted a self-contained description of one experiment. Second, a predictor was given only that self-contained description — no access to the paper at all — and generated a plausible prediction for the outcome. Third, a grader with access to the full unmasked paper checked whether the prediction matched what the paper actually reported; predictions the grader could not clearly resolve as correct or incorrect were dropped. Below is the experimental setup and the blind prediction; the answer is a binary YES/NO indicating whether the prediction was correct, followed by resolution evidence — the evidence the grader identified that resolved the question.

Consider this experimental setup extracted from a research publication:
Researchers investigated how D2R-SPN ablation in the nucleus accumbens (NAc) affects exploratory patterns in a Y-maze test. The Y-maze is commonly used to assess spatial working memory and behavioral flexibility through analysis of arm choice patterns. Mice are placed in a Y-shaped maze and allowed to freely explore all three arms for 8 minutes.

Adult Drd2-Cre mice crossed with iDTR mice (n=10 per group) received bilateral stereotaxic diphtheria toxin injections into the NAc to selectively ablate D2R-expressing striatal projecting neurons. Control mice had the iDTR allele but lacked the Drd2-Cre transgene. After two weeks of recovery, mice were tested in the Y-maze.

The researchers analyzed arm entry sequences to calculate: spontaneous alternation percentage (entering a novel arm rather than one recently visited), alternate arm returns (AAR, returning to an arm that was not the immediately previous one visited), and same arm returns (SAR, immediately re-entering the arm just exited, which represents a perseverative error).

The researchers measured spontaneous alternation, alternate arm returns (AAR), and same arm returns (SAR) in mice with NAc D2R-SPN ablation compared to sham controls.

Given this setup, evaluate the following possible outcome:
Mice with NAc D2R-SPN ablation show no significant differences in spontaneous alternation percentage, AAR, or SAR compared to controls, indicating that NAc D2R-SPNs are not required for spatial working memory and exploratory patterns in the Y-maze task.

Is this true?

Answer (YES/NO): NO